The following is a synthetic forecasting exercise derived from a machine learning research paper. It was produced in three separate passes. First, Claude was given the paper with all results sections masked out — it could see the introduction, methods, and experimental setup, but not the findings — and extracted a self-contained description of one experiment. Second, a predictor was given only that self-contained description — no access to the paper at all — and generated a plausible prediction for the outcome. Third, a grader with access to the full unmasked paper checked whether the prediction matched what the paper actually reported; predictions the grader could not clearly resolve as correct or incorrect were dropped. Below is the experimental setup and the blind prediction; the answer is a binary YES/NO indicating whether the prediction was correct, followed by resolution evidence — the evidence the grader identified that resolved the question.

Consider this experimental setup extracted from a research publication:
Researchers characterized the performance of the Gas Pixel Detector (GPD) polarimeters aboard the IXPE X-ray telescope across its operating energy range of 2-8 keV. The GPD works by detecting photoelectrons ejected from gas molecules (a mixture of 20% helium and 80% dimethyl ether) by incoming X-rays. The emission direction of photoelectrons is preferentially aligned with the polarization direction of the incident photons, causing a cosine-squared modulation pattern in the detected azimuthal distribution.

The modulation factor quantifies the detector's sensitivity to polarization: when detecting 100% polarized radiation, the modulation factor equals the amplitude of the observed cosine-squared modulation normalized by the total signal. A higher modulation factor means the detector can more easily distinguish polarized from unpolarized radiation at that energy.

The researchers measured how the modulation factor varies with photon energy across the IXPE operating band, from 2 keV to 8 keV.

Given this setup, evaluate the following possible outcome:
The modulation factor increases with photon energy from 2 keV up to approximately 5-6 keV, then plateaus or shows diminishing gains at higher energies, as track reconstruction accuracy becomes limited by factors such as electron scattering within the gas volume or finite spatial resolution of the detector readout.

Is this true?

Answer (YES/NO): NO